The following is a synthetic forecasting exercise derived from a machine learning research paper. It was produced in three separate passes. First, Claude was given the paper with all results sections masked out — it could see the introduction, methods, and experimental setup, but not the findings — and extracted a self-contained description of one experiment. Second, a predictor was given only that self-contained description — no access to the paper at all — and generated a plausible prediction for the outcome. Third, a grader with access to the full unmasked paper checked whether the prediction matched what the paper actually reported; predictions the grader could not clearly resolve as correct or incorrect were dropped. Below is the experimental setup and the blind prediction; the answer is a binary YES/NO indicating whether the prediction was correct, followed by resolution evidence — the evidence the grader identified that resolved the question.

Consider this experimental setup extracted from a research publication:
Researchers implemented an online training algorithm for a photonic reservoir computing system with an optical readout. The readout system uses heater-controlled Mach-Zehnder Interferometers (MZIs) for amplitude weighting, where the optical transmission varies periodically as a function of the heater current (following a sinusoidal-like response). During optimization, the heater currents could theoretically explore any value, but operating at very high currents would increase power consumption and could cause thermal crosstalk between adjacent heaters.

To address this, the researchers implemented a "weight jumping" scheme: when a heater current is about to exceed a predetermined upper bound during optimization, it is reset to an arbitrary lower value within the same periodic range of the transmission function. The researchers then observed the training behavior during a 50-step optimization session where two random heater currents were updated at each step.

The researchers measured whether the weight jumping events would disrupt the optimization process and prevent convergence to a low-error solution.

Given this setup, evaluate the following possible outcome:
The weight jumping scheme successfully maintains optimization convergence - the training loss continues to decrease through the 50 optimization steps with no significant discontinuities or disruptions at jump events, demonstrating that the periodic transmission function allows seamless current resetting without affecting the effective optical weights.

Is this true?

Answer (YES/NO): NO